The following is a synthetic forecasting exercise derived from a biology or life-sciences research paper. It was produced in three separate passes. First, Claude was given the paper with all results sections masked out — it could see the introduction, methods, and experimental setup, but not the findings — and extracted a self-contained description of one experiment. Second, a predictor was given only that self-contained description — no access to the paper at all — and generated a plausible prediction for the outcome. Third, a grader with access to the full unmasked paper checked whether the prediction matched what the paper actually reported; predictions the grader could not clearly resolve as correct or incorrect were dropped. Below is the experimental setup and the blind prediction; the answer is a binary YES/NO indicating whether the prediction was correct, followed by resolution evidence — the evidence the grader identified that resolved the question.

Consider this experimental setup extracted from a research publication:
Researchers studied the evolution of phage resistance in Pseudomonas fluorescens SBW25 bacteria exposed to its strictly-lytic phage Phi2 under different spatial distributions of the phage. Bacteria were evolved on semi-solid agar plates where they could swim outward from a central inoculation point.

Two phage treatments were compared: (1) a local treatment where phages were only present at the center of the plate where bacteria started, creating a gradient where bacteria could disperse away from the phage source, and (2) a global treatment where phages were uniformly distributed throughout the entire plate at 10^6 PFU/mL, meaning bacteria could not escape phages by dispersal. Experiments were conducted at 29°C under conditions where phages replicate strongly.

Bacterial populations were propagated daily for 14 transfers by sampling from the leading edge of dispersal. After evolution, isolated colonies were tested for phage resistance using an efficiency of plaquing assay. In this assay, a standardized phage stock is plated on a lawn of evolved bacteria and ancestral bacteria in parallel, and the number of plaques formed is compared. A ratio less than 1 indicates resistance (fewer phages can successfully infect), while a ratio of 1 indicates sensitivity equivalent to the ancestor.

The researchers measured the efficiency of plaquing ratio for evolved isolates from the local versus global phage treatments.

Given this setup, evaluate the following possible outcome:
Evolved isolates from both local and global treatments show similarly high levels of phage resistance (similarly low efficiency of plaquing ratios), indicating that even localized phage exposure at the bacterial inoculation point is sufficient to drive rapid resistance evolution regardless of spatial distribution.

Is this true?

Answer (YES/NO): YES